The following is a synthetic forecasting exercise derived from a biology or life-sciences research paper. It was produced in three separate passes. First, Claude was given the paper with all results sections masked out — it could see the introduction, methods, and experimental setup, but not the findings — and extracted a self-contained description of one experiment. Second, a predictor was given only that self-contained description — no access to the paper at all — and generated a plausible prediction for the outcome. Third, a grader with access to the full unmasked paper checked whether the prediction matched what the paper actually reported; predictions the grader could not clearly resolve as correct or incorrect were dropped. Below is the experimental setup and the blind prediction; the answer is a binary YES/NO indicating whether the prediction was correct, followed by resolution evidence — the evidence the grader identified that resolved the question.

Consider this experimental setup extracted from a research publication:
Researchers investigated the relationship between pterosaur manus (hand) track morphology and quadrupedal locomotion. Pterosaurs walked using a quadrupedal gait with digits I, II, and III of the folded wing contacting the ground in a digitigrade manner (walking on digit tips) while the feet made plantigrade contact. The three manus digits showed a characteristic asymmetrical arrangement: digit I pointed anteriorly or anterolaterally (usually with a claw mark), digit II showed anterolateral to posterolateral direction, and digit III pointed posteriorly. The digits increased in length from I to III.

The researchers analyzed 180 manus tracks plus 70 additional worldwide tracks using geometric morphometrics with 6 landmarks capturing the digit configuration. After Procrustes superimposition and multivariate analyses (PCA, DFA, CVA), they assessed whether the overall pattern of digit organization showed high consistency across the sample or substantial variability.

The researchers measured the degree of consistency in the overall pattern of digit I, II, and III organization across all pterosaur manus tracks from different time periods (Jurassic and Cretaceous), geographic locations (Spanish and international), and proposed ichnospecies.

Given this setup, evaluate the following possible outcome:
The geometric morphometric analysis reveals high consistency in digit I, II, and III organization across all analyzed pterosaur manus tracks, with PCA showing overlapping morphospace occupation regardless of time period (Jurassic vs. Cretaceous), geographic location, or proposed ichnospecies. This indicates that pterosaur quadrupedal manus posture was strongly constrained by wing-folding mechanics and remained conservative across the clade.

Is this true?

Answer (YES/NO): YES